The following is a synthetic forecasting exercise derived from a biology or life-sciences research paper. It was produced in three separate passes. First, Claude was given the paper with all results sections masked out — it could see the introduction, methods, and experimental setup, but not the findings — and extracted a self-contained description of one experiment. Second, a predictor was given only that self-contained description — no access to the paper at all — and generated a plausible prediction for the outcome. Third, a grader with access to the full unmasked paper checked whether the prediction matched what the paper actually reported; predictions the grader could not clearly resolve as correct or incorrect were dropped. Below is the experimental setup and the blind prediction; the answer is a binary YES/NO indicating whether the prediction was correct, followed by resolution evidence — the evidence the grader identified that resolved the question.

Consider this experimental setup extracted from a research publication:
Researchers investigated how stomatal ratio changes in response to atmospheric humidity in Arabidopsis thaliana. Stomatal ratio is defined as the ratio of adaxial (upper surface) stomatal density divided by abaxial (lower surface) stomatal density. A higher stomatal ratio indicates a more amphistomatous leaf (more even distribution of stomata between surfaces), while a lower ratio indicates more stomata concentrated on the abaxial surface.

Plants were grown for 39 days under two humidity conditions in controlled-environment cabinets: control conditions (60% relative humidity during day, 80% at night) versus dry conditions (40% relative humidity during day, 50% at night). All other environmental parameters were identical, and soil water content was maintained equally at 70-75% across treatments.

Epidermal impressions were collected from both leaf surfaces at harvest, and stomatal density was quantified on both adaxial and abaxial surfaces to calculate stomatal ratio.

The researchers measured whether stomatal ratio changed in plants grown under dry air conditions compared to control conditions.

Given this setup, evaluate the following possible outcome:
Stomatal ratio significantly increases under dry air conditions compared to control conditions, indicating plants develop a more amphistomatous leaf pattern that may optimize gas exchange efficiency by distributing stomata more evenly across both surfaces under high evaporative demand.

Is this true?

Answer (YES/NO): YES